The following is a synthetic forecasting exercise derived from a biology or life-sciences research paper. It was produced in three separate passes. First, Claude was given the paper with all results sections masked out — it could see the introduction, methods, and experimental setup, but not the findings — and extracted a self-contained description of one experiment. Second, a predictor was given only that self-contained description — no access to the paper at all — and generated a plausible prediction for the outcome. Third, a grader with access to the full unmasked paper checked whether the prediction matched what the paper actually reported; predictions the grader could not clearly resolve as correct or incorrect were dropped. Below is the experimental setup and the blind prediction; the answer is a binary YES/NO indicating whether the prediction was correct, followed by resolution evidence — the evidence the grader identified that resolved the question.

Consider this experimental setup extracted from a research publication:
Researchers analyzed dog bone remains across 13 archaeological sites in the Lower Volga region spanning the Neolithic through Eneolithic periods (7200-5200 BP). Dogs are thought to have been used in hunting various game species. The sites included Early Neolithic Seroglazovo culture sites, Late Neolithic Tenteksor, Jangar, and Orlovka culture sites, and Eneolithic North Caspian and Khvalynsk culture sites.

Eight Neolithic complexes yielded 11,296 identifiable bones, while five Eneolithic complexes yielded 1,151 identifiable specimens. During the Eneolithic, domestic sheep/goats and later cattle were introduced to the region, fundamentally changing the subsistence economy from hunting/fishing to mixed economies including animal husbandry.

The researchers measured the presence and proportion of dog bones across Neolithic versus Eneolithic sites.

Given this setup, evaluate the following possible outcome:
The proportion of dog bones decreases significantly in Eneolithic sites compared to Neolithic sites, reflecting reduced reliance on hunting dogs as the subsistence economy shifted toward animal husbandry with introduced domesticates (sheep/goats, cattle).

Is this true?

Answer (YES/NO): YES